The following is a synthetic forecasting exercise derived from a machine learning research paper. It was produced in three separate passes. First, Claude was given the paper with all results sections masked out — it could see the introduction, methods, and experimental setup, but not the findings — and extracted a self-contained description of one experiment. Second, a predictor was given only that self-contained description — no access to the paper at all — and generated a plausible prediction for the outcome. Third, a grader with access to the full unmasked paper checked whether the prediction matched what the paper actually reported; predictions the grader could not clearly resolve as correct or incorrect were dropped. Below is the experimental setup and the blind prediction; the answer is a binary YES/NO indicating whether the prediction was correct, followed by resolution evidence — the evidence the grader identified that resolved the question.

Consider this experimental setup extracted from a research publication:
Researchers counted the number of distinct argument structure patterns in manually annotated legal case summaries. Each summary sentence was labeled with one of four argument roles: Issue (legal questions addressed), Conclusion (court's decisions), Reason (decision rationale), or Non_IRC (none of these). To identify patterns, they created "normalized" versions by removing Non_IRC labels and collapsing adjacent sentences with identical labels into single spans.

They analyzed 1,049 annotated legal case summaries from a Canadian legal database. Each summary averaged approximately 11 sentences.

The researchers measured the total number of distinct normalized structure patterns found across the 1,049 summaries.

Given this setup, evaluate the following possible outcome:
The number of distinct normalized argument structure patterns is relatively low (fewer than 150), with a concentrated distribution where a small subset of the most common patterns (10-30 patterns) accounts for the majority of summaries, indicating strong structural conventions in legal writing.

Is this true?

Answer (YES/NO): NO